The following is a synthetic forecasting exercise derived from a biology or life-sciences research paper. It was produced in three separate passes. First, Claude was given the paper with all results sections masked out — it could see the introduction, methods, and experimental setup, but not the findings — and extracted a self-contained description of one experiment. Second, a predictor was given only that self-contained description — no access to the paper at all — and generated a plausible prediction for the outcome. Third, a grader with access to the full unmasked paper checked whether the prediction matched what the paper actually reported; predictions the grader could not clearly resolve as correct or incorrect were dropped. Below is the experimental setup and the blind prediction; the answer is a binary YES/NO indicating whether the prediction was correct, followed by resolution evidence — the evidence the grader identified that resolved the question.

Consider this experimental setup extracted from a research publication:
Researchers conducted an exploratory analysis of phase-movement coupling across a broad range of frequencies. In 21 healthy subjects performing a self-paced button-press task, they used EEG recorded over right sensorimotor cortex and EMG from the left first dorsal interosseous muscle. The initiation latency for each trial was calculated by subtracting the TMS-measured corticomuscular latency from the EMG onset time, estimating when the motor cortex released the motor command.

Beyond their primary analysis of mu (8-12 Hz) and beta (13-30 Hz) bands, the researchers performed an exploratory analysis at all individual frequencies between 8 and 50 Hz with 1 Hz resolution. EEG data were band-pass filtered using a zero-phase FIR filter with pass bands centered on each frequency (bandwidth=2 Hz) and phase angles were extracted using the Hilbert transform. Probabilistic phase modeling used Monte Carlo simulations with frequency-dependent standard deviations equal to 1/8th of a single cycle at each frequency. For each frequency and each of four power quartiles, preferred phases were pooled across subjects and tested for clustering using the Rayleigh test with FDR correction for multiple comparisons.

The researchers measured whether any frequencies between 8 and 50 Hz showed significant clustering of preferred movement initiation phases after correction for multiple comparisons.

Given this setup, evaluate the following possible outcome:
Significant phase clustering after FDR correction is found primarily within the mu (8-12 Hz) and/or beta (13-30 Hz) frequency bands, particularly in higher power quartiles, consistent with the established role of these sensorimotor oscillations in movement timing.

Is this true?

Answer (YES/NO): NO